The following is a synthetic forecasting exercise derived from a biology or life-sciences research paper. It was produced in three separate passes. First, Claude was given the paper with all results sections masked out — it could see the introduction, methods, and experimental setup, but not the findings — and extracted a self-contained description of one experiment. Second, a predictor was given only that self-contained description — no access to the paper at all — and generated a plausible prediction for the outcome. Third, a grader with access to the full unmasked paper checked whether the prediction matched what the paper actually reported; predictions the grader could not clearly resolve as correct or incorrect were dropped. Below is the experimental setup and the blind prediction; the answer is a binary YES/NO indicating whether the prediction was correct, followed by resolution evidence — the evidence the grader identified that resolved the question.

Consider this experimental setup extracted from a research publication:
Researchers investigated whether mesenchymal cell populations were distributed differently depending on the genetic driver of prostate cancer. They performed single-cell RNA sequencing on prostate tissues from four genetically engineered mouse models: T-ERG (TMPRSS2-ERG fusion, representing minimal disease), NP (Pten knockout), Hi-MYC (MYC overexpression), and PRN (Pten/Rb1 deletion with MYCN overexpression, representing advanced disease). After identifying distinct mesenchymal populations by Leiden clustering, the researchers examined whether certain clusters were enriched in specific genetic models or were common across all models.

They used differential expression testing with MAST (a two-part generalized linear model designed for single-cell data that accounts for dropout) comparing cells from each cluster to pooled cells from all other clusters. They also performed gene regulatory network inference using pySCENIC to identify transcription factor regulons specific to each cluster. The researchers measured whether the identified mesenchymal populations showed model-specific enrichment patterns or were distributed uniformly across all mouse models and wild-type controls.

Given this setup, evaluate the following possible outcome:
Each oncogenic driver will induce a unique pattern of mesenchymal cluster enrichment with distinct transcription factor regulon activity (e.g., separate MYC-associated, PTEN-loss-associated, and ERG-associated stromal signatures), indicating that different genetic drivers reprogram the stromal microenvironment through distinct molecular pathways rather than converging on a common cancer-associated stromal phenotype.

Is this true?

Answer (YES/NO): NO